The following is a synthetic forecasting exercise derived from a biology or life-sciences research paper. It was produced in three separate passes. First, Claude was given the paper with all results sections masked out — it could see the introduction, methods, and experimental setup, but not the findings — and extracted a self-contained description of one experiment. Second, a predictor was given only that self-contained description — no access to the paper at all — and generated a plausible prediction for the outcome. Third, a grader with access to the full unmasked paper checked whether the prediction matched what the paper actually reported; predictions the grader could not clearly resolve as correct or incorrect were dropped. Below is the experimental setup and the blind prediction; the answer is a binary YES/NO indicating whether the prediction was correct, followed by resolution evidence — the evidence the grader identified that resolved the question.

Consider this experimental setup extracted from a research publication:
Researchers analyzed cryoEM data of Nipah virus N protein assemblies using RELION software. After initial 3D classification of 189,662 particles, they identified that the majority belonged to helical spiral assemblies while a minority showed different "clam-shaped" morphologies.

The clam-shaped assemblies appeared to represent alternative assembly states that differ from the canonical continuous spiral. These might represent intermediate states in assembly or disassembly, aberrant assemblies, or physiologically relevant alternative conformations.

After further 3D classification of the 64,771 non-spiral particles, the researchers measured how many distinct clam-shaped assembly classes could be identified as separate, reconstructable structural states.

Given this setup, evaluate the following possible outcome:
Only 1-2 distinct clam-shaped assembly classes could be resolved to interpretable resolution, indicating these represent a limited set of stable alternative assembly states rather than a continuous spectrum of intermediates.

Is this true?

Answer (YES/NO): YES